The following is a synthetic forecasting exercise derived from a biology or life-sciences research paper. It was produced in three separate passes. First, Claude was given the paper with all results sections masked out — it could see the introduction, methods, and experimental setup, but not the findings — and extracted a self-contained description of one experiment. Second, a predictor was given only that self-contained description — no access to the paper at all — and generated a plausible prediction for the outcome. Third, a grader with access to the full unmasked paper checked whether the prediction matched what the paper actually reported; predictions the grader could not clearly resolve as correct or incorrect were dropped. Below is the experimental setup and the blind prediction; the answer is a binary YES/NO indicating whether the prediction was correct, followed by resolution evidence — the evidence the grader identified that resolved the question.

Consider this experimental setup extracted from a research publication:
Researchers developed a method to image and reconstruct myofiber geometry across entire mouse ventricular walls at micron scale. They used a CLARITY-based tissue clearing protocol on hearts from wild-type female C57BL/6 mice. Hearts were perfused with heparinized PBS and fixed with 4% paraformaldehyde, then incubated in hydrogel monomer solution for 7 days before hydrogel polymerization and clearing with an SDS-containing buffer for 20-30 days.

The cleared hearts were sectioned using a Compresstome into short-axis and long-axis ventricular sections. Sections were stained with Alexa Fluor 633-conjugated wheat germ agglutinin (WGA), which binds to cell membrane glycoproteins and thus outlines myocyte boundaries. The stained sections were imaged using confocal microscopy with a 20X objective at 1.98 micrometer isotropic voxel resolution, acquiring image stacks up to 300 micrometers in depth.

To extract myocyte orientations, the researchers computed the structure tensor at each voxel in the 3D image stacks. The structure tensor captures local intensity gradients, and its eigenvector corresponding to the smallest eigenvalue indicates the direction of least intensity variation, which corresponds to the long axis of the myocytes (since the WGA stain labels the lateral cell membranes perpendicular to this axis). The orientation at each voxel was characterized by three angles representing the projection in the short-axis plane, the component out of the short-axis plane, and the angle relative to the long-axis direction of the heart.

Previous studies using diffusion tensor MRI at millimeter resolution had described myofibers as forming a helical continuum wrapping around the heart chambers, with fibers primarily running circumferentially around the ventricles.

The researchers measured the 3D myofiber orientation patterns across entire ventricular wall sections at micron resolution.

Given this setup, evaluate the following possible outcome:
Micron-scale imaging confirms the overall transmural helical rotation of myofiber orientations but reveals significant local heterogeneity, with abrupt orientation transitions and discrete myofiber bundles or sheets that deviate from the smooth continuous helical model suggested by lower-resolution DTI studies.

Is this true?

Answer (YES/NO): YES